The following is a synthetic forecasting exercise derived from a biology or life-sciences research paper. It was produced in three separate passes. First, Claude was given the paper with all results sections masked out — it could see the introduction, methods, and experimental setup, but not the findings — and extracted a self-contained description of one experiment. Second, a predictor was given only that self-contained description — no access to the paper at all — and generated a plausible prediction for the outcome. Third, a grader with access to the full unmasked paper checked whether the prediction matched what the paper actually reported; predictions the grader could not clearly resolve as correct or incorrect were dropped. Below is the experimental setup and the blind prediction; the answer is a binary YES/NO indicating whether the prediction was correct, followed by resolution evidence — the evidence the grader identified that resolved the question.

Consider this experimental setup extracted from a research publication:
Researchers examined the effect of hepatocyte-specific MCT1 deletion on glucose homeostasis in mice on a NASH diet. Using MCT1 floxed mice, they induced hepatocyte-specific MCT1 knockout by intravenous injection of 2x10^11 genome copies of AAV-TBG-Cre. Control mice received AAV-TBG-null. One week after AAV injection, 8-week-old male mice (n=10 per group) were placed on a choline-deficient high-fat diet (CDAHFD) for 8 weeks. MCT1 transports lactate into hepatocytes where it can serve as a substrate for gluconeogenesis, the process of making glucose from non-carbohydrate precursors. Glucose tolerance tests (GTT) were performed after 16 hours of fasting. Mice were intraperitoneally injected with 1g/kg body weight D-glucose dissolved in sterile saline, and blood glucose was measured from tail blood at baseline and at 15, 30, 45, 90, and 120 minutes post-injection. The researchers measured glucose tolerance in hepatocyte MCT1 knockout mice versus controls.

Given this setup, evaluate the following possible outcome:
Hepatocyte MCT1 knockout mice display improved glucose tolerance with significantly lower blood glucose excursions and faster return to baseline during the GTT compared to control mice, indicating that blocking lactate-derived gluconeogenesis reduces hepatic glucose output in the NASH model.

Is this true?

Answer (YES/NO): NO